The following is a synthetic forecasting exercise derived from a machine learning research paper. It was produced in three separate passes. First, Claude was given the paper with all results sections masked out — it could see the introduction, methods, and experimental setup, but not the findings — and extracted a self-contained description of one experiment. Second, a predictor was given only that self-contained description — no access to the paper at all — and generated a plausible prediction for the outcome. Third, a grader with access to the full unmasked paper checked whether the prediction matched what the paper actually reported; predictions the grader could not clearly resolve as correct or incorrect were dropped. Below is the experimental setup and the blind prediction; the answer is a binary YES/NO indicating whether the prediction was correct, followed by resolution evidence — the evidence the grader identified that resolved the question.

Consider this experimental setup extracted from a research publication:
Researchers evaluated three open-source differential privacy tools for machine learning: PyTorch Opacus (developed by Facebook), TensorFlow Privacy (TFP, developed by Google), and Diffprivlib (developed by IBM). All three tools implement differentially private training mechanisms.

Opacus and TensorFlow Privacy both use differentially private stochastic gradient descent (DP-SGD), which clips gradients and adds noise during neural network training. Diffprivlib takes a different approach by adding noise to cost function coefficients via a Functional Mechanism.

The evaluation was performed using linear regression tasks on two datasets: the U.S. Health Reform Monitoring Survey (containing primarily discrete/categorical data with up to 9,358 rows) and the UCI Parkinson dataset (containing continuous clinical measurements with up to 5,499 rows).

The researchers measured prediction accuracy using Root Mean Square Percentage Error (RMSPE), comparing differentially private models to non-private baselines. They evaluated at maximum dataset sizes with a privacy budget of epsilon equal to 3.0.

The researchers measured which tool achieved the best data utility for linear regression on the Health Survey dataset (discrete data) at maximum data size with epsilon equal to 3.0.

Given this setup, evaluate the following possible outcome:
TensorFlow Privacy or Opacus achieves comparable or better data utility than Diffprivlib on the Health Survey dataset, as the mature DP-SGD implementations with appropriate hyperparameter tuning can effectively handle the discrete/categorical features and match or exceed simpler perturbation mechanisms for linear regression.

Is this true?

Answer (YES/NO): NO